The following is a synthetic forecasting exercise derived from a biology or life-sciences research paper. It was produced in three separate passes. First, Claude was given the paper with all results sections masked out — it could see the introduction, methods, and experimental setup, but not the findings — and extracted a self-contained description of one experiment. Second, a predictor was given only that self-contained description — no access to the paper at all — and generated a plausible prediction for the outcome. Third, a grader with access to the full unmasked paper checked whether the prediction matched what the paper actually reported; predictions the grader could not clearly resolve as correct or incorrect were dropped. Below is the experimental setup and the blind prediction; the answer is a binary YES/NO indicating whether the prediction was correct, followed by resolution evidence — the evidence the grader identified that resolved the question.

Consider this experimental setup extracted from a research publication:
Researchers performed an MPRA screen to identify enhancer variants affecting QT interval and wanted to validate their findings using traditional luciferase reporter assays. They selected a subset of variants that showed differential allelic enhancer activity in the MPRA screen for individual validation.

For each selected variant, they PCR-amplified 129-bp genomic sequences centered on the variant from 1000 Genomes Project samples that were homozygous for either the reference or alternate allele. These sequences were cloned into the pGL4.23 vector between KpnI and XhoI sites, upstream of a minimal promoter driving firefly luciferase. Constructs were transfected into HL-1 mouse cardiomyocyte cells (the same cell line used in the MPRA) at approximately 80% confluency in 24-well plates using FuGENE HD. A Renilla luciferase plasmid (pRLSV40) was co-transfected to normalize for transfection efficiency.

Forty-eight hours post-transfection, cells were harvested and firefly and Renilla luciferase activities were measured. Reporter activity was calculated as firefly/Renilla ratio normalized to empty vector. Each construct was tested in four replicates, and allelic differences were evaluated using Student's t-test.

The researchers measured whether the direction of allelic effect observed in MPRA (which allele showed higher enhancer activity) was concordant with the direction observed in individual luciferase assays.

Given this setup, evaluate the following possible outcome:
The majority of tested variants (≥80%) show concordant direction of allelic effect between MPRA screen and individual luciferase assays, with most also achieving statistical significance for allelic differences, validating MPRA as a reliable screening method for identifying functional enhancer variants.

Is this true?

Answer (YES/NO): NO